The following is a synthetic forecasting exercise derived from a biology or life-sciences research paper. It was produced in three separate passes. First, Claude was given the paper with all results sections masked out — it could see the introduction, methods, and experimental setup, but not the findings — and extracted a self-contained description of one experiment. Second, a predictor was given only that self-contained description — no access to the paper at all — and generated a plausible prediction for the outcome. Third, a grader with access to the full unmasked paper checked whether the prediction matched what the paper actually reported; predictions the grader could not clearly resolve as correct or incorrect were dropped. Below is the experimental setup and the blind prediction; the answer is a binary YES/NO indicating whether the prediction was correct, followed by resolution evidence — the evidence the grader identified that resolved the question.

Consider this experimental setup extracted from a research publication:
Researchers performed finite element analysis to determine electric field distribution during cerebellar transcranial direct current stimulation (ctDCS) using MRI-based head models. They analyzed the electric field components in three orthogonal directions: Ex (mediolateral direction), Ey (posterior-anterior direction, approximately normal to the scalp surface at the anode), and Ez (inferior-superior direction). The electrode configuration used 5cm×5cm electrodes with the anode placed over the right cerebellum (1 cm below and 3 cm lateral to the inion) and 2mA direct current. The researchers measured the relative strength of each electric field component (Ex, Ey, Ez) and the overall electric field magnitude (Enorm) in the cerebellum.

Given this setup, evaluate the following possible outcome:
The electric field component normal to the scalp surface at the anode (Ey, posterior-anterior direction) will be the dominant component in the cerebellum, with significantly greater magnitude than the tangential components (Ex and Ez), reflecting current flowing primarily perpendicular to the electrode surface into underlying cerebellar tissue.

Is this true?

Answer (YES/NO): YES